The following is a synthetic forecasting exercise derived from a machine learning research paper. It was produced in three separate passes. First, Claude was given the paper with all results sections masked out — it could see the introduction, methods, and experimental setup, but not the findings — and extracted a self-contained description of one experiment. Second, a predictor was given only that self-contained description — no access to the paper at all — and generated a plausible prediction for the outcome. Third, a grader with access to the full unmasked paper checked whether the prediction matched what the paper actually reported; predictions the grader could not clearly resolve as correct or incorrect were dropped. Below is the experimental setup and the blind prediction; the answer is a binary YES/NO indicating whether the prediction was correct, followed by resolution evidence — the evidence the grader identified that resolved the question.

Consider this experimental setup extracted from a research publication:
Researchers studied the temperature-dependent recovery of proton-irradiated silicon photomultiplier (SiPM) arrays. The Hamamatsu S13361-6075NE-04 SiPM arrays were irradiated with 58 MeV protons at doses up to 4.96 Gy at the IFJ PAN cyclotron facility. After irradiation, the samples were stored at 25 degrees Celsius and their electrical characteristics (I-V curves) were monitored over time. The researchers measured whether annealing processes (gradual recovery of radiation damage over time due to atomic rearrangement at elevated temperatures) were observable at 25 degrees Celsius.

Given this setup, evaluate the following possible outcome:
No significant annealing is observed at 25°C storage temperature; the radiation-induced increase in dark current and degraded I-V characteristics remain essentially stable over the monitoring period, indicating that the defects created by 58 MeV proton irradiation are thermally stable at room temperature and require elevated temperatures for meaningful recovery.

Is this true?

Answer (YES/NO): NO